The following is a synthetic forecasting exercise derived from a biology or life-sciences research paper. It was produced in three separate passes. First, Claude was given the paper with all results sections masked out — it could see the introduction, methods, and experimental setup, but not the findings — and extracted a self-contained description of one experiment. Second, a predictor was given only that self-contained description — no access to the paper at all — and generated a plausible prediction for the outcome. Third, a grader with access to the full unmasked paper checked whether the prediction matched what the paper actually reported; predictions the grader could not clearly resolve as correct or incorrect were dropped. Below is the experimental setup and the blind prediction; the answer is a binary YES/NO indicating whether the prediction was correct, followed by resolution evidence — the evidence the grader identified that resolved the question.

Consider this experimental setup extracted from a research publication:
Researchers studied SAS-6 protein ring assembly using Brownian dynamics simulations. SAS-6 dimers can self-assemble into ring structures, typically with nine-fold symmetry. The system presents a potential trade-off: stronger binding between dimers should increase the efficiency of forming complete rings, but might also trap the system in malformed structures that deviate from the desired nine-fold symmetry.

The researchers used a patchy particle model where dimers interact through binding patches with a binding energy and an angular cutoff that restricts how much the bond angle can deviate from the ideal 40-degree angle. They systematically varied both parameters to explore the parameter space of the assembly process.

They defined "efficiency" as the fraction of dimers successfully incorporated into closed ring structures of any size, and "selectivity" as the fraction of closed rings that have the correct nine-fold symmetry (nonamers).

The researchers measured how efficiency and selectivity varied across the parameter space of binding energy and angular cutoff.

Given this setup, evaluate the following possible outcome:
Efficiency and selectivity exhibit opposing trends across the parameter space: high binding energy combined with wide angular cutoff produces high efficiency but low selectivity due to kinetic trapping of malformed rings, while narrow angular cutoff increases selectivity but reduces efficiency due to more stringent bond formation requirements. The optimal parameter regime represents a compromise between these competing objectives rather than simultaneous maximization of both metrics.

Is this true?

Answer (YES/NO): YES